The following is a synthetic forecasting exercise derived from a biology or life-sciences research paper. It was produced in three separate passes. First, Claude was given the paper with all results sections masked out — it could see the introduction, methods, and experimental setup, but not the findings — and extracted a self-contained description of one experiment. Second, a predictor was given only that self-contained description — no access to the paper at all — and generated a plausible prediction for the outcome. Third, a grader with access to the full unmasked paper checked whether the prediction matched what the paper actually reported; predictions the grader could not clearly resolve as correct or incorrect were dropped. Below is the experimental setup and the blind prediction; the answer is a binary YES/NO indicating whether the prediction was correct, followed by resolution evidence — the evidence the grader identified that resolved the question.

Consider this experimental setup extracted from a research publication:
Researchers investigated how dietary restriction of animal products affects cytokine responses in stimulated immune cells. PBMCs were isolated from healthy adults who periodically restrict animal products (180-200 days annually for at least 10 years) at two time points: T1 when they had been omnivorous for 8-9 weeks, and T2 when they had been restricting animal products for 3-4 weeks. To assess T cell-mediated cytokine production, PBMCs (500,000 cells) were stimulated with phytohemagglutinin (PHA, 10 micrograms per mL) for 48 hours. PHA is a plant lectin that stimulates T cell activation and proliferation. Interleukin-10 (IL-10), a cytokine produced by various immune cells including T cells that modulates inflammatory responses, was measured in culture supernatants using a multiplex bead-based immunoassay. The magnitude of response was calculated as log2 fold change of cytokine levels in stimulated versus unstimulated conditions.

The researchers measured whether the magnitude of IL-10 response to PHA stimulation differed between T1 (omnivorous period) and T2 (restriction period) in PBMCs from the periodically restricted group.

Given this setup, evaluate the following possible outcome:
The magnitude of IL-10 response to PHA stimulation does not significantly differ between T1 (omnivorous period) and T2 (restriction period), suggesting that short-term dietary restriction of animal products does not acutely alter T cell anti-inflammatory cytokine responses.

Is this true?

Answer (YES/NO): NO